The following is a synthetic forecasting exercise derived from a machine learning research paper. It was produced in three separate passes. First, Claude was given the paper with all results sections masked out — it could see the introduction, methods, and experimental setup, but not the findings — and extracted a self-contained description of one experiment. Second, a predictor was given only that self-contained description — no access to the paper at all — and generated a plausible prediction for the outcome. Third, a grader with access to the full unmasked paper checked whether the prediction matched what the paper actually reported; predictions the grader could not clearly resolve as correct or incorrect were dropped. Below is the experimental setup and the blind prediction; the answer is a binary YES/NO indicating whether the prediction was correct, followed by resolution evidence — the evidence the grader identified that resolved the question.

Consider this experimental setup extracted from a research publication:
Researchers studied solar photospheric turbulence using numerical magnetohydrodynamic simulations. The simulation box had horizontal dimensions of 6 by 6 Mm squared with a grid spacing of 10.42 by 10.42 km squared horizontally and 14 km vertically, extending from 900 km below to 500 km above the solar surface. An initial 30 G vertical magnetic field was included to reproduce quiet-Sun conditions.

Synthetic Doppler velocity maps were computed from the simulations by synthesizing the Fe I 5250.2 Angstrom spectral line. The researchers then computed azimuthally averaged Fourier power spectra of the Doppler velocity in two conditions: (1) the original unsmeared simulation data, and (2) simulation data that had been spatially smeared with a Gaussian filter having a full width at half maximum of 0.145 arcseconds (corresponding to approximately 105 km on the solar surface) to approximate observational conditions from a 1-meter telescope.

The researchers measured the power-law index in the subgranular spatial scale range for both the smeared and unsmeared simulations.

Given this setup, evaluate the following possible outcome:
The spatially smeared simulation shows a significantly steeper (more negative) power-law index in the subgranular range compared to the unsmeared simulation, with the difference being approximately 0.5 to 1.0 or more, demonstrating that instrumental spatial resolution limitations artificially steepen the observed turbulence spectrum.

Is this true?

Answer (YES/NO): NO